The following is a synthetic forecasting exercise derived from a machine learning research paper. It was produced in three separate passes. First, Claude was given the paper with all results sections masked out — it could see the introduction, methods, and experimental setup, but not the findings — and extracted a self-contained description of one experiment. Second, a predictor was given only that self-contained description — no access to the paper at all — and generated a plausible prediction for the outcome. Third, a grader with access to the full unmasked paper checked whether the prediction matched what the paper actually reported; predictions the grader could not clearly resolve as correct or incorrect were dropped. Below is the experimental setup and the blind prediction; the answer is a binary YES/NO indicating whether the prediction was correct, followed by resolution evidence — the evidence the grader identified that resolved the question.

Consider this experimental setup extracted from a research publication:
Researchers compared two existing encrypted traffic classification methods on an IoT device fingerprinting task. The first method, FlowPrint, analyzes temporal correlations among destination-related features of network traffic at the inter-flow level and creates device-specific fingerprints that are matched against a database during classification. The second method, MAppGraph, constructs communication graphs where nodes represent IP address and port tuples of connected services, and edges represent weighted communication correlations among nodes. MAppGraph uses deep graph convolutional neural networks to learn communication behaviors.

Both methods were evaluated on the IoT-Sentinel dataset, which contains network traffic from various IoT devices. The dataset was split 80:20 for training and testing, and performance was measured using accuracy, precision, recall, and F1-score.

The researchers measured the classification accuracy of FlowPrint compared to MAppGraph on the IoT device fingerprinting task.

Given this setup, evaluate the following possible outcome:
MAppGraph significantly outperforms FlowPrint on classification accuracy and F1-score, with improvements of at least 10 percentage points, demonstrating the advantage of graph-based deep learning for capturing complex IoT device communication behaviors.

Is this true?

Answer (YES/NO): NO